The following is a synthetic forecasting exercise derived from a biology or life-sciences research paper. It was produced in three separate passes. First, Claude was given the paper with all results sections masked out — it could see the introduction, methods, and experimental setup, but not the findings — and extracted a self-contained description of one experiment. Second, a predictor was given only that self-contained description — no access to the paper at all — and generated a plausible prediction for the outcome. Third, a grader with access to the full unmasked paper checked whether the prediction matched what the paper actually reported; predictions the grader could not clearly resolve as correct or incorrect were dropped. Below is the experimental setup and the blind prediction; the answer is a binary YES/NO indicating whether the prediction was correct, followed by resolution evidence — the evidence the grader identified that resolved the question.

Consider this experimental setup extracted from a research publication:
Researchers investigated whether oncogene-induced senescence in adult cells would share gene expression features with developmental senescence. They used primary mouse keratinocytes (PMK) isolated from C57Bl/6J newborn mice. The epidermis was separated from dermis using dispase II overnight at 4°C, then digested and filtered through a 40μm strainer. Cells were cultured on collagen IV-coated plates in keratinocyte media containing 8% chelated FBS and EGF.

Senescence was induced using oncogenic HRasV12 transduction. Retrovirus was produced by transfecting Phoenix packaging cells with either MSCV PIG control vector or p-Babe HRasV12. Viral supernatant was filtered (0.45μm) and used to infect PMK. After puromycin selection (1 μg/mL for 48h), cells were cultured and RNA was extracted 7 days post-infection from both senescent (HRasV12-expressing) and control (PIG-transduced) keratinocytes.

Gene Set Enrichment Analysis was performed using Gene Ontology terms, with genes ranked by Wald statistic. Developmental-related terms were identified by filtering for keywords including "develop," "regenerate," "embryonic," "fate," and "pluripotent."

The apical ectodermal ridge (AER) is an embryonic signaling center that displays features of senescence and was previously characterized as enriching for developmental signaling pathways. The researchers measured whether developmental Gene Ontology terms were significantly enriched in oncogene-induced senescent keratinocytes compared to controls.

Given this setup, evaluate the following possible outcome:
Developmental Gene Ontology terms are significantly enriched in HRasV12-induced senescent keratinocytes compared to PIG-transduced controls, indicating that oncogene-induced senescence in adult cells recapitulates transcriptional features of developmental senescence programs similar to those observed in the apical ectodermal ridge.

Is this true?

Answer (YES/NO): YES